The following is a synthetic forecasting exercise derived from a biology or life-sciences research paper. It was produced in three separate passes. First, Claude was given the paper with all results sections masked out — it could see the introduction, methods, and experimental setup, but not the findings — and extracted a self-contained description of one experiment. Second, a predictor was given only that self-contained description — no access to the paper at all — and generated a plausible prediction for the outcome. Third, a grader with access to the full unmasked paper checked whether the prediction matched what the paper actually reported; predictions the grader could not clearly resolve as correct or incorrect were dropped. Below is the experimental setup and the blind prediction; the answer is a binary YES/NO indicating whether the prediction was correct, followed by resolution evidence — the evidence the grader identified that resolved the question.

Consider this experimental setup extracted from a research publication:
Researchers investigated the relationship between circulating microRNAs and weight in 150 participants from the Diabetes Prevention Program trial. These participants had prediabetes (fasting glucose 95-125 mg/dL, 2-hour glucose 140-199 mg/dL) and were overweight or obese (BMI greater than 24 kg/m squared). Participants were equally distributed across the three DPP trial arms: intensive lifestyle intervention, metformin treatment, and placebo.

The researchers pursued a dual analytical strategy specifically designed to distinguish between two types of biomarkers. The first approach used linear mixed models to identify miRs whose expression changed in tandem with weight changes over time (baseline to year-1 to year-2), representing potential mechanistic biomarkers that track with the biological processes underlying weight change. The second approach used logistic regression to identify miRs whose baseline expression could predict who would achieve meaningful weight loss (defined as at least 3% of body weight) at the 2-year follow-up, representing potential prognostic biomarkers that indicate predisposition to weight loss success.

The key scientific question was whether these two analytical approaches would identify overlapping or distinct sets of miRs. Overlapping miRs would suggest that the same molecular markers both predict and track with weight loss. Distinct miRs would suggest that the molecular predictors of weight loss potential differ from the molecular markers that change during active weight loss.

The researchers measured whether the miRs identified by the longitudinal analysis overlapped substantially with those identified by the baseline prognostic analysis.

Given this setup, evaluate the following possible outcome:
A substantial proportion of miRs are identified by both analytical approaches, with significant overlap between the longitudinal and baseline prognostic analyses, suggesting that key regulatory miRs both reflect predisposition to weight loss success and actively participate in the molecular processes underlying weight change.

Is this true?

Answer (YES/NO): NO